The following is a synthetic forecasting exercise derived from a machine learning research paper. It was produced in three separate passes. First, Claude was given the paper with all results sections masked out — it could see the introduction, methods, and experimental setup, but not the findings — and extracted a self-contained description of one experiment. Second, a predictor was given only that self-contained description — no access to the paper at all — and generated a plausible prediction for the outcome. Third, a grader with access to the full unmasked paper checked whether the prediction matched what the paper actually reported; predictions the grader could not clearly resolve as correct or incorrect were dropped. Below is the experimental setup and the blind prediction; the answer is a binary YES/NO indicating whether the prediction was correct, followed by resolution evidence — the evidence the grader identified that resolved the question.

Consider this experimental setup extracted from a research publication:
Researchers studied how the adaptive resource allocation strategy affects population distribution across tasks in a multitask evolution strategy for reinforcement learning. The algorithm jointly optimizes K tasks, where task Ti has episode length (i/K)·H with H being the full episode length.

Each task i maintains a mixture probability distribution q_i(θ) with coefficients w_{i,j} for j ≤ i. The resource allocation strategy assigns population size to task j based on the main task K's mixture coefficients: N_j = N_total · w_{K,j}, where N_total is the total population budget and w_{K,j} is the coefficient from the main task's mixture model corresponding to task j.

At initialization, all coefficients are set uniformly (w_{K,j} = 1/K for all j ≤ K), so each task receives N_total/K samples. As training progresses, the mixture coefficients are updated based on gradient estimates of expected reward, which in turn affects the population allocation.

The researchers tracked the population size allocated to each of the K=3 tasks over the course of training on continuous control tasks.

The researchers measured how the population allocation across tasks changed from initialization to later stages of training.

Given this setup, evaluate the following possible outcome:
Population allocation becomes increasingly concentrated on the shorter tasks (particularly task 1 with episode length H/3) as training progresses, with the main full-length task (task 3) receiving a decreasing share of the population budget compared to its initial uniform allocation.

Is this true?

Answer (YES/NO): NO